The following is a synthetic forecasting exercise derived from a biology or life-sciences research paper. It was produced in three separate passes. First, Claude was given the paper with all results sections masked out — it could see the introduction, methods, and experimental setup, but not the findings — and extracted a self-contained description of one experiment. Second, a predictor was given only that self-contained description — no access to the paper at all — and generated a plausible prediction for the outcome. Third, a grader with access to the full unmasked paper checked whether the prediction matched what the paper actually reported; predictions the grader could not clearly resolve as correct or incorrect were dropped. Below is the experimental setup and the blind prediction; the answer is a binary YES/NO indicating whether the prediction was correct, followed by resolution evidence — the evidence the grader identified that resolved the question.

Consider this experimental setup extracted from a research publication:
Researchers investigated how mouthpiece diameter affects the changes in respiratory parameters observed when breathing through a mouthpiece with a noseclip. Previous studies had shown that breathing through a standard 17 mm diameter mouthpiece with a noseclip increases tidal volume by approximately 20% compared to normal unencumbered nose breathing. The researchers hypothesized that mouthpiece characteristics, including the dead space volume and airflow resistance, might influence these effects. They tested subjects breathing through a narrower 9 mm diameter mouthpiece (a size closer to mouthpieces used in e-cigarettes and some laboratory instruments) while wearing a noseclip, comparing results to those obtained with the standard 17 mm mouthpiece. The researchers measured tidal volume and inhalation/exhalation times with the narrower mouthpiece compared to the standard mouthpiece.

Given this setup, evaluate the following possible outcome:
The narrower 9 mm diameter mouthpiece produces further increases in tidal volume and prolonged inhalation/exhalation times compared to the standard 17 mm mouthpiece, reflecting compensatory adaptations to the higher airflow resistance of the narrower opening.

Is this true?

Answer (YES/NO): NO